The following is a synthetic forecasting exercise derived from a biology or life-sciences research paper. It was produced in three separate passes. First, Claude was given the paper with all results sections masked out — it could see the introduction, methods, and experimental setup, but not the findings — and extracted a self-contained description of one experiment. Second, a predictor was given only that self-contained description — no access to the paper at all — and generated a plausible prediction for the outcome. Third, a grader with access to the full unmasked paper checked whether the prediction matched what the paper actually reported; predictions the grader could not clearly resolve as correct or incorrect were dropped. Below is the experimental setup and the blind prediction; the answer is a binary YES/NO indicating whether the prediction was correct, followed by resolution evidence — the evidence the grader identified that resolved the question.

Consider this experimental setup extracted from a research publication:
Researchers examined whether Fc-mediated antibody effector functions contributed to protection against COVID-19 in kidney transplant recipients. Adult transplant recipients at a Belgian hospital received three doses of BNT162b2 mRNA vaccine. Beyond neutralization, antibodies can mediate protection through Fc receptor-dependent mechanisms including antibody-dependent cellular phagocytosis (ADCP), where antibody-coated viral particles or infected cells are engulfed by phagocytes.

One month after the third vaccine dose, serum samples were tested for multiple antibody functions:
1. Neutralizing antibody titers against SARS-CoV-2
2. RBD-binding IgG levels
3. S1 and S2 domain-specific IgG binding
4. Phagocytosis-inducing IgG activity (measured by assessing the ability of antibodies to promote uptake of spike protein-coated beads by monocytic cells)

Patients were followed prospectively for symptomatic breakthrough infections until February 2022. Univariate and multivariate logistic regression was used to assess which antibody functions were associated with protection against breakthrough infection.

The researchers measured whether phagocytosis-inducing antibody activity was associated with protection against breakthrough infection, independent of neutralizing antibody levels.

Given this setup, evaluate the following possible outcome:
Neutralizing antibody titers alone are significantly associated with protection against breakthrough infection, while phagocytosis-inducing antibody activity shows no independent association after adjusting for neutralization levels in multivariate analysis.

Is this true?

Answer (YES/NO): NO